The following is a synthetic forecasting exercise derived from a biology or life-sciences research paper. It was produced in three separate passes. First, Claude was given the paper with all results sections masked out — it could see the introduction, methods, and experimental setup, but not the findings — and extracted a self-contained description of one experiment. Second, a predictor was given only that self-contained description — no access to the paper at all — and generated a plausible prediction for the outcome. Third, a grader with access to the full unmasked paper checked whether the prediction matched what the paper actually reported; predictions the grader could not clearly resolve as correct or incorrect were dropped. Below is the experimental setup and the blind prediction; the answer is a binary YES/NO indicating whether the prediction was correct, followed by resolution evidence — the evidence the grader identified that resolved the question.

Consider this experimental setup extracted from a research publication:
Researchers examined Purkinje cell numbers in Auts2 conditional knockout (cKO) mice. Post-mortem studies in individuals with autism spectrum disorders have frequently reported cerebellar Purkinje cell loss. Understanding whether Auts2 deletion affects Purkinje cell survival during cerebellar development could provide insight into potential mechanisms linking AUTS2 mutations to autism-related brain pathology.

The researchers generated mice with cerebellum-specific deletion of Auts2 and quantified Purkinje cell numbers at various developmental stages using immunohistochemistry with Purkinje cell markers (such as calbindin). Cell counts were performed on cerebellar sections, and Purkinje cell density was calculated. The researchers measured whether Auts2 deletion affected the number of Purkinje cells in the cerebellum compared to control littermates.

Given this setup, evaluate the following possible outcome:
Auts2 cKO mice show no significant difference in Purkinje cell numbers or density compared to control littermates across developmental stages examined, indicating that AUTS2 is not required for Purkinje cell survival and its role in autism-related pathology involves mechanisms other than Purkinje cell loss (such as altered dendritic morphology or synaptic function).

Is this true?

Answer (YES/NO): NO